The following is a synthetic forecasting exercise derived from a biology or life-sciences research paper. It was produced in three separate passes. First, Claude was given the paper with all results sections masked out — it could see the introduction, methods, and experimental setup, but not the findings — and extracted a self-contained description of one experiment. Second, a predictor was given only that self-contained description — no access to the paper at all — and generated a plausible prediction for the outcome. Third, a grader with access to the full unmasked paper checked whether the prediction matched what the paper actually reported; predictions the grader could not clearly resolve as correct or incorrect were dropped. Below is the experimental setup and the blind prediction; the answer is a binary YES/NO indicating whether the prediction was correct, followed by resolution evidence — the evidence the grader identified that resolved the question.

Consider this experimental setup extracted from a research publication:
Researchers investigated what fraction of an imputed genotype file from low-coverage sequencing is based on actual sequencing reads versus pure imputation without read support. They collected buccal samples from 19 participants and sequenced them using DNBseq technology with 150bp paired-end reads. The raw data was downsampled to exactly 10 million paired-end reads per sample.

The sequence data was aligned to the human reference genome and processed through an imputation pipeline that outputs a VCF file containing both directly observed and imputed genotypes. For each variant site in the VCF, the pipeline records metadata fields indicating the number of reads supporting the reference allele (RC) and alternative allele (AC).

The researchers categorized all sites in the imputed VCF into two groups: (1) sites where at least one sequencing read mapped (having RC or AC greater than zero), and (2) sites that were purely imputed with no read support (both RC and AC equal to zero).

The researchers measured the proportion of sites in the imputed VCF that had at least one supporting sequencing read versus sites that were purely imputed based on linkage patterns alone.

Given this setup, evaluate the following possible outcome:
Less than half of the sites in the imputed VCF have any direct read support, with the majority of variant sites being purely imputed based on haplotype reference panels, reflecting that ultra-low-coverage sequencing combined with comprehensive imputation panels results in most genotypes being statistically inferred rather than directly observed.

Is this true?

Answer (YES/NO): NO